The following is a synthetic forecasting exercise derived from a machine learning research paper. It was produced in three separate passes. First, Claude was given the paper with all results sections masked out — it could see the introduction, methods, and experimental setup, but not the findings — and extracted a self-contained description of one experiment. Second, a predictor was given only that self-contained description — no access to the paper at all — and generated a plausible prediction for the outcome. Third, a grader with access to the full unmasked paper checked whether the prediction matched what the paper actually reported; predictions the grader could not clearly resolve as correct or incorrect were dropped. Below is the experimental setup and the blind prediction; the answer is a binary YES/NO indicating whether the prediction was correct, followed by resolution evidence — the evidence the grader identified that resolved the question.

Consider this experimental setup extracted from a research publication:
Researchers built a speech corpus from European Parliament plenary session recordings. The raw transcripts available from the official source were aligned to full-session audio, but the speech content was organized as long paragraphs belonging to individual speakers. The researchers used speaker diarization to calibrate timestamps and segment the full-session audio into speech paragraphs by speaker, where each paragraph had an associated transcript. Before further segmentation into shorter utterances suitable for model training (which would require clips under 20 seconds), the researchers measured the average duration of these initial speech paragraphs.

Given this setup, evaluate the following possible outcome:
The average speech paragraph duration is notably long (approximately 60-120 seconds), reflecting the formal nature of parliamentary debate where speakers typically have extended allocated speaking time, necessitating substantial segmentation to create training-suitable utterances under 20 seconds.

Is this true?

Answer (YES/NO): NO